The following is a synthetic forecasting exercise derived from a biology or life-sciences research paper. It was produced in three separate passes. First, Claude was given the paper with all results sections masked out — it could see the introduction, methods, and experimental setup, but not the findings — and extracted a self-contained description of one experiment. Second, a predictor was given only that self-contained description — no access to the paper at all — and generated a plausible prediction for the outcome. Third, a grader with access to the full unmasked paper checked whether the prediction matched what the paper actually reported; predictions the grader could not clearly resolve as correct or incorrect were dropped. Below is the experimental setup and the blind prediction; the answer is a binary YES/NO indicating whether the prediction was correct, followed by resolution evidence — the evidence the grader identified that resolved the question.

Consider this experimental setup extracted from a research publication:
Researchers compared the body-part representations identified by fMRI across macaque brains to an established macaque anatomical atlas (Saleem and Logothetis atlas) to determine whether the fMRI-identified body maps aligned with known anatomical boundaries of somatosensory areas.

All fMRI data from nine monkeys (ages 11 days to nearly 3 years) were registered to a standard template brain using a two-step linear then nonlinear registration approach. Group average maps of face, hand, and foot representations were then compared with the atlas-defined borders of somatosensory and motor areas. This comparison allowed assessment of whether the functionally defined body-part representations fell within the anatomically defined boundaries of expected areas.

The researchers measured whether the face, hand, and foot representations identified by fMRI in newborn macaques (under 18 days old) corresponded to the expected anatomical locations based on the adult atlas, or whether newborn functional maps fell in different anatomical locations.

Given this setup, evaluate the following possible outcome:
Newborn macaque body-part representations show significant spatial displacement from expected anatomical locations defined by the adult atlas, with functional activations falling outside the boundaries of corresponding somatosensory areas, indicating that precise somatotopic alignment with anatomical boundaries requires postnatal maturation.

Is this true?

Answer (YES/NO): NO